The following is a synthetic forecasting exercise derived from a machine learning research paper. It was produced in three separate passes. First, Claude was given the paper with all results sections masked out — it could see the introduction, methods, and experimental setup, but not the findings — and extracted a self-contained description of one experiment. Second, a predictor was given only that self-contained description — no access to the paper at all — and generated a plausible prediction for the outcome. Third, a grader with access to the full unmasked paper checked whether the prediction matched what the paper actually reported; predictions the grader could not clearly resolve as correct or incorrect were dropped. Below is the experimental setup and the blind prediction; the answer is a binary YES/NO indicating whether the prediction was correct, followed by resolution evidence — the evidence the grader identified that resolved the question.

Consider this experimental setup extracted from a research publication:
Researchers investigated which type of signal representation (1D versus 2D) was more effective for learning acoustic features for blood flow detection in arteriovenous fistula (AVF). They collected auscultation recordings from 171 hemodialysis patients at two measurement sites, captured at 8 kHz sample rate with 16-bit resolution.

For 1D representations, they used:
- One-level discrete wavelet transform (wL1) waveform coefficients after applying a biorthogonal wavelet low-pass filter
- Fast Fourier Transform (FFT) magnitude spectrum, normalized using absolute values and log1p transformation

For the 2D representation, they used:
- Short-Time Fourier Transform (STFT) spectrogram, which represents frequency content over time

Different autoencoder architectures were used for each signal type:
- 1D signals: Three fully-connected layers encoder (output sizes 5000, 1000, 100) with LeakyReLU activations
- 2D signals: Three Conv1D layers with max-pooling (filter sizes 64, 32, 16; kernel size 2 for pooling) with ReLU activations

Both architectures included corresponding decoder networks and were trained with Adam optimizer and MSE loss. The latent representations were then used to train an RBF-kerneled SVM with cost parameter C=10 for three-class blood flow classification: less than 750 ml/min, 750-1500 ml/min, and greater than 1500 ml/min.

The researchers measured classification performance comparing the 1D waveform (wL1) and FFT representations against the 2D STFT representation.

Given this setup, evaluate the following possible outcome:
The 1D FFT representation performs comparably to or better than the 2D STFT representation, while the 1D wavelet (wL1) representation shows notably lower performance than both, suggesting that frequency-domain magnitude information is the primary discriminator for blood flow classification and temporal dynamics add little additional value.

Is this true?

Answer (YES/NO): NO